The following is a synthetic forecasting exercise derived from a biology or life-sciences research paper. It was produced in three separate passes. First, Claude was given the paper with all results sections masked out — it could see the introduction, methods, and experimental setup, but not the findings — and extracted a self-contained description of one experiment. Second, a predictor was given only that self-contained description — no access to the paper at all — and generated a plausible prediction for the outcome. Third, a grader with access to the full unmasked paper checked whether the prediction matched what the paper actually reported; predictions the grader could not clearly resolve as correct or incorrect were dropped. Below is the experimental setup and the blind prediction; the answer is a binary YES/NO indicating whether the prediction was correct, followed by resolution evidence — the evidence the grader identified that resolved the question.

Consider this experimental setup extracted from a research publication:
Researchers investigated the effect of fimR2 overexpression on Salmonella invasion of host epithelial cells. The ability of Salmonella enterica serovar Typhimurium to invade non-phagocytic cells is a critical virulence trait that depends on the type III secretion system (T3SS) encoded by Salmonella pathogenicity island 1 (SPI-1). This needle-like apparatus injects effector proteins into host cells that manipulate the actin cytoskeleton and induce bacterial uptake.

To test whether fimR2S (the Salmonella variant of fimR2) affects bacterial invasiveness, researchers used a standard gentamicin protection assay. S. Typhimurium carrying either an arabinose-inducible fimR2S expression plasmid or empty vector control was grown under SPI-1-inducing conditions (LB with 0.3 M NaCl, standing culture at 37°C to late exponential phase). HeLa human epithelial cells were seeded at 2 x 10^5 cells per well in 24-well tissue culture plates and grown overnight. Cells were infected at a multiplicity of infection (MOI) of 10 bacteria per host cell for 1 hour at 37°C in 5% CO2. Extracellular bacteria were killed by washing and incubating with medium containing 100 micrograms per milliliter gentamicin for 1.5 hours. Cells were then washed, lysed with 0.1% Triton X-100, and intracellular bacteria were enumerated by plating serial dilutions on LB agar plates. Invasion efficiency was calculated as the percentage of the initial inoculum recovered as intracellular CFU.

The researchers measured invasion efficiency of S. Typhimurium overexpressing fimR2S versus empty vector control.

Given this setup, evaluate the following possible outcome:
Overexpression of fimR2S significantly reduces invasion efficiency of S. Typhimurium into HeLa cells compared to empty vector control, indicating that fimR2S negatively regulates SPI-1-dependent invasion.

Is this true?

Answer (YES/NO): NO